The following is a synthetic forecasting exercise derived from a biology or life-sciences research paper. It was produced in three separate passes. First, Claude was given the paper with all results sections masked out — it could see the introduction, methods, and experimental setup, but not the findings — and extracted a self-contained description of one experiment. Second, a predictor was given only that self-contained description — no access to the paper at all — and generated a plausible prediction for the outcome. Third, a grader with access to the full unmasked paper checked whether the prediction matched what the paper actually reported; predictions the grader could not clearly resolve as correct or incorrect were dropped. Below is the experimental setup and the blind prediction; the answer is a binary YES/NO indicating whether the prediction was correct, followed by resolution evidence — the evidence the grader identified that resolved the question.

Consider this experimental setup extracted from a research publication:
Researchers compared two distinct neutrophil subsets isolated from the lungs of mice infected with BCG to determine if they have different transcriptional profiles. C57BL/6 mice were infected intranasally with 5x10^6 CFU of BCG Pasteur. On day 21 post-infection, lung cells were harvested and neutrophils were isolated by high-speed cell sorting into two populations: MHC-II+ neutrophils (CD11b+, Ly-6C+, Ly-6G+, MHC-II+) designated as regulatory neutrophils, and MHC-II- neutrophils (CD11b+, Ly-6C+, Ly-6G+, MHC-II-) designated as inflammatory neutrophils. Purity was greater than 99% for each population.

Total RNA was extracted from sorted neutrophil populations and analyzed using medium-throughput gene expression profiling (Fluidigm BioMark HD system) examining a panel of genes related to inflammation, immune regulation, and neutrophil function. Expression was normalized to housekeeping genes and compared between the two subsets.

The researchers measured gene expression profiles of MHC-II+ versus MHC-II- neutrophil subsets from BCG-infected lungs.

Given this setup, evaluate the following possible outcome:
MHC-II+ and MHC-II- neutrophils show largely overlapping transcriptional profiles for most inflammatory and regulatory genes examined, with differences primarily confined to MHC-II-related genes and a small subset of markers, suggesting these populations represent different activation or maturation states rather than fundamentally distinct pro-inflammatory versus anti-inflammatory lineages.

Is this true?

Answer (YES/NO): NO